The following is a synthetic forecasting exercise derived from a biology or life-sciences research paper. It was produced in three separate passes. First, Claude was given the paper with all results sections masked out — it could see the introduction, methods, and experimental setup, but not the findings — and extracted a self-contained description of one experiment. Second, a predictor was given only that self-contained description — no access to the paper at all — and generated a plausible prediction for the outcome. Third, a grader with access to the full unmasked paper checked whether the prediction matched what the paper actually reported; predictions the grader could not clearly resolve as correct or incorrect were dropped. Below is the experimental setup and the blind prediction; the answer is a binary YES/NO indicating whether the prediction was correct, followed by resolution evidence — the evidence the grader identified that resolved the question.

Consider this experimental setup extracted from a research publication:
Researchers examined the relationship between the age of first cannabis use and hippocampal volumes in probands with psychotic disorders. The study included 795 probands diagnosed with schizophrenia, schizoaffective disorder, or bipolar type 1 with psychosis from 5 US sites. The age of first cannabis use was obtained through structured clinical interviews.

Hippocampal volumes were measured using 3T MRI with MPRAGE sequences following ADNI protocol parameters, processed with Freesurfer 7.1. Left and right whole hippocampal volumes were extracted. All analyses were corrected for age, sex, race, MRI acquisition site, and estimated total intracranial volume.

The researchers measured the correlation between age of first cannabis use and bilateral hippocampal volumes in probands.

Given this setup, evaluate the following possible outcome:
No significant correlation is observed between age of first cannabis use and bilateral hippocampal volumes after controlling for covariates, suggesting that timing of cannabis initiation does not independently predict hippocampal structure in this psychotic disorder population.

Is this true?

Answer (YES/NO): NO